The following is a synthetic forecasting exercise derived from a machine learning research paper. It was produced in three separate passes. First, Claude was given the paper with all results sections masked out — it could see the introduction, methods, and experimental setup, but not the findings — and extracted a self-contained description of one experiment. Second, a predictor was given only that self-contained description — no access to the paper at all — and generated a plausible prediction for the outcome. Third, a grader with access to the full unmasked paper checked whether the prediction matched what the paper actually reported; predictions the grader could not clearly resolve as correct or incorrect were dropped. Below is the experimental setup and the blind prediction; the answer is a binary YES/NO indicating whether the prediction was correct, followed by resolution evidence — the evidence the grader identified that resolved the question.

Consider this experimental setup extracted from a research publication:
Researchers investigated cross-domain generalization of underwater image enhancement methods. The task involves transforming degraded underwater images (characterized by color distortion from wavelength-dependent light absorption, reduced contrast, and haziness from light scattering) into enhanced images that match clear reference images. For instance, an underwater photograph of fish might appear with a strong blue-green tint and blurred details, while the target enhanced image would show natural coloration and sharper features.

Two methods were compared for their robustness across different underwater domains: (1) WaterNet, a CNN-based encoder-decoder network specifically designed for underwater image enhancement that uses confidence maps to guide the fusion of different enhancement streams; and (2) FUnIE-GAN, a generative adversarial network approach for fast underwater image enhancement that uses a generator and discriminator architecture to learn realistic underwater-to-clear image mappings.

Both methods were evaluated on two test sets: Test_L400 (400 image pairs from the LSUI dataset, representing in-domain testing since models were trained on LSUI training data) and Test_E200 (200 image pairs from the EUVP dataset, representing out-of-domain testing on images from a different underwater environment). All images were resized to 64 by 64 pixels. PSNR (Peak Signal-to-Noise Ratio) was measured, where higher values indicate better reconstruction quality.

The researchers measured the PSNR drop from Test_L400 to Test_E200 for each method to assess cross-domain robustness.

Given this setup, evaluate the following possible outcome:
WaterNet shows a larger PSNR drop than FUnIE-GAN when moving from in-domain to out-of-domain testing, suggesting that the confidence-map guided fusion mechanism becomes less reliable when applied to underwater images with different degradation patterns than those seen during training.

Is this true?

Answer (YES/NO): YES